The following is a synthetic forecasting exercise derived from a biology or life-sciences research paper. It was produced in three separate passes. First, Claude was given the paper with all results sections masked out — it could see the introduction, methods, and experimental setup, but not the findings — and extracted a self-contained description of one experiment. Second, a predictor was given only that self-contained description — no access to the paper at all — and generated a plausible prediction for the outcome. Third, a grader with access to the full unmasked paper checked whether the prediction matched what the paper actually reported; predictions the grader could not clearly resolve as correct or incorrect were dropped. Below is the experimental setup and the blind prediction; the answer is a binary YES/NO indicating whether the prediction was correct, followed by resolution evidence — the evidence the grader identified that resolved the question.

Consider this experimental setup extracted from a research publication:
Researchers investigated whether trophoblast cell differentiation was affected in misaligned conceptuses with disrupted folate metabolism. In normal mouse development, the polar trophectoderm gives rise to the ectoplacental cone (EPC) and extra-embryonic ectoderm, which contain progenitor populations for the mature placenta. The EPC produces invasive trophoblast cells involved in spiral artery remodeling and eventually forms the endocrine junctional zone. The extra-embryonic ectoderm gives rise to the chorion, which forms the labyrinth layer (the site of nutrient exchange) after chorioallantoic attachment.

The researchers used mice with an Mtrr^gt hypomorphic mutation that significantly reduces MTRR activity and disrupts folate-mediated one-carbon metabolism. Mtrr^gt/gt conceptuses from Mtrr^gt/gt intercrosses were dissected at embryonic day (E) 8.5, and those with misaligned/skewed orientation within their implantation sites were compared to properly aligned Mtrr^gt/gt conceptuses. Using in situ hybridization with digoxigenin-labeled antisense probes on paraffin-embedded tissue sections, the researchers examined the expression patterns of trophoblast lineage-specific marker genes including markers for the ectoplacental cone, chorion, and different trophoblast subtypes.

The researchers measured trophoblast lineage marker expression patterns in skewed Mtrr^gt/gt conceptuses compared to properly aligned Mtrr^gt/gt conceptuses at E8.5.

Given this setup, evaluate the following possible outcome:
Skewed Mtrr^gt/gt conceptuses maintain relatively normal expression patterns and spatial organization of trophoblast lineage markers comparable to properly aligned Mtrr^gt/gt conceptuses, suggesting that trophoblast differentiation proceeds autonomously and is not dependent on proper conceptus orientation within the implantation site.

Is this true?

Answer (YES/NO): NO